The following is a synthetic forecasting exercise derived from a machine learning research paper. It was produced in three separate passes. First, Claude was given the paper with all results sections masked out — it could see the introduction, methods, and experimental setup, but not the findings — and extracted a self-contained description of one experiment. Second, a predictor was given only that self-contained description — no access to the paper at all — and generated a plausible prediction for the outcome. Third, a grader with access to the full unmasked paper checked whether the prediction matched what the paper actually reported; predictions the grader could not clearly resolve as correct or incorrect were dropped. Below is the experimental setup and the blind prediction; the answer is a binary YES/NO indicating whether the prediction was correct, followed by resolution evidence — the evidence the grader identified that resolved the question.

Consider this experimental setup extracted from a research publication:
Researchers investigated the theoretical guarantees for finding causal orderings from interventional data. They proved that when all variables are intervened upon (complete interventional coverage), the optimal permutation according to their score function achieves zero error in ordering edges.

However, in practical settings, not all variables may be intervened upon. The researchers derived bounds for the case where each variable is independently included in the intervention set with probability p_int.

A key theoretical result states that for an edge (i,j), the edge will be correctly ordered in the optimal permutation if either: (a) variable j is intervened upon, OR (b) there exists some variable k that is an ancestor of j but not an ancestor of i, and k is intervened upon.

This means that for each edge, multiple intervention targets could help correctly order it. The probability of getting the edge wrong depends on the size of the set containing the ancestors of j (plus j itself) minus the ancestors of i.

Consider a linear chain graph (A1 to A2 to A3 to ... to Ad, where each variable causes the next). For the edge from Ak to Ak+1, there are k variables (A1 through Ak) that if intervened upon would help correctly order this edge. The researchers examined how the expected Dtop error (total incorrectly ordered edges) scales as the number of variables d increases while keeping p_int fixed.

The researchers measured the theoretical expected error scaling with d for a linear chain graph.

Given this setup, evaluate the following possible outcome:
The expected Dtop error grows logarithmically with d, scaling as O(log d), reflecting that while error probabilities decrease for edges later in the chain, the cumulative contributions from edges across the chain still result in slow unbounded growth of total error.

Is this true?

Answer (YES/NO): NO